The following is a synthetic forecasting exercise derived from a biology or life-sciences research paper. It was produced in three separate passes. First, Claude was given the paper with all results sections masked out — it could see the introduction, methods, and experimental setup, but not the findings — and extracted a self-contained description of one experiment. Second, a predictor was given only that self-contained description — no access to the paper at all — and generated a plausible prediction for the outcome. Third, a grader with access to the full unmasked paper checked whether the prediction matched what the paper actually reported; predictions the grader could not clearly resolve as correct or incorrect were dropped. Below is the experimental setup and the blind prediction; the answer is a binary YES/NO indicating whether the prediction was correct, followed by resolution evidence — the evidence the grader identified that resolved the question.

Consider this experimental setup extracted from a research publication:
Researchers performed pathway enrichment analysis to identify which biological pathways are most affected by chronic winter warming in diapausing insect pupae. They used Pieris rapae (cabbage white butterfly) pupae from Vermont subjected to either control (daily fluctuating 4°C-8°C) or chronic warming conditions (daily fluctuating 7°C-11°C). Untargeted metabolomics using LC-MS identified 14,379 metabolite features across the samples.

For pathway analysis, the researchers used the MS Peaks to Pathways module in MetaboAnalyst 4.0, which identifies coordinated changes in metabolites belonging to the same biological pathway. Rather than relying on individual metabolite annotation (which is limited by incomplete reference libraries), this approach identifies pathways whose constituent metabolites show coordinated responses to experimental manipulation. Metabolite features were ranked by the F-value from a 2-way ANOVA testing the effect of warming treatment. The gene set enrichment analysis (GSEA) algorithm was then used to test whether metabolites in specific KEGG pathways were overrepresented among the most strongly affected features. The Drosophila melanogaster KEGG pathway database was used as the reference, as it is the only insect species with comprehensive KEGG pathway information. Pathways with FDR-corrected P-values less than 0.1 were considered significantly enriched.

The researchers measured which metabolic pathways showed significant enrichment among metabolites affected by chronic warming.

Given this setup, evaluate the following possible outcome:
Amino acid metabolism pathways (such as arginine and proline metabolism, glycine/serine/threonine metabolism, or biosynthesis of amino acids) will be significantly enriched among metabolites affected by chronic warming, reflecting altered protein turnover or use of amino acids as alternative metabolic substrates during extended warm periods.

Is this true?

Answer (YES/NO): YES